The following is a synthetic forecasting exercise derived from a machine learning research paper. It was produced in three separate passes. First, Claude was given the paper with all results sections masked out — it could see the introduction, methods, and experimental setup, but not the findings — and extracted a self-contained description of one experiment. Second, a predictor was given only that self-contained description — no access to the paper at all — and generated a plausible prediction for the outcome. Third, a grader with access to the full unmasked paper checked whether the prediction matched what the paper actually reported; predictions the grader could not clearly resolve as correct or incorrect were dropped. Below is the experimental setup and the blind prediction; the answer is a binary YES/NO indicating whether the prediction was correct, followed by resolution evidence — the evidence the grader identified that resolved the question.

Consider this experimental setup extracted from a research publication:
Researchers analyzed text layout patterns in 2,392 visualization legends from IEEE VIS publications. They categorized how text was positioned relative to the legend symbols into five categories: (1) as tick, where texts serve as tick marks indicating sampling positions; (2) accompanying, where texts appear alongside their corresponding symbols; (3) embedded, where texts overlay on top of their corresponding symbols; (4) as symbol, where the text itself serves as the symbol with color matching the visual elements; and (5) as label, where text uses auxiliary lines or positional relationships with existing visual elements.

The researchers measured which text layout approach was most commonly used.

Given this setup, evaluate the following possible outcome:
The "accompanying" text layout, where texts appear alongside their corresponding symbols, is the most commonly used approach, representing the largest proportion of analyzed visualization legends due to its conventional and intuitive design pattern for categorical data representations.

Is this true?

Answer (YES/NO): YES